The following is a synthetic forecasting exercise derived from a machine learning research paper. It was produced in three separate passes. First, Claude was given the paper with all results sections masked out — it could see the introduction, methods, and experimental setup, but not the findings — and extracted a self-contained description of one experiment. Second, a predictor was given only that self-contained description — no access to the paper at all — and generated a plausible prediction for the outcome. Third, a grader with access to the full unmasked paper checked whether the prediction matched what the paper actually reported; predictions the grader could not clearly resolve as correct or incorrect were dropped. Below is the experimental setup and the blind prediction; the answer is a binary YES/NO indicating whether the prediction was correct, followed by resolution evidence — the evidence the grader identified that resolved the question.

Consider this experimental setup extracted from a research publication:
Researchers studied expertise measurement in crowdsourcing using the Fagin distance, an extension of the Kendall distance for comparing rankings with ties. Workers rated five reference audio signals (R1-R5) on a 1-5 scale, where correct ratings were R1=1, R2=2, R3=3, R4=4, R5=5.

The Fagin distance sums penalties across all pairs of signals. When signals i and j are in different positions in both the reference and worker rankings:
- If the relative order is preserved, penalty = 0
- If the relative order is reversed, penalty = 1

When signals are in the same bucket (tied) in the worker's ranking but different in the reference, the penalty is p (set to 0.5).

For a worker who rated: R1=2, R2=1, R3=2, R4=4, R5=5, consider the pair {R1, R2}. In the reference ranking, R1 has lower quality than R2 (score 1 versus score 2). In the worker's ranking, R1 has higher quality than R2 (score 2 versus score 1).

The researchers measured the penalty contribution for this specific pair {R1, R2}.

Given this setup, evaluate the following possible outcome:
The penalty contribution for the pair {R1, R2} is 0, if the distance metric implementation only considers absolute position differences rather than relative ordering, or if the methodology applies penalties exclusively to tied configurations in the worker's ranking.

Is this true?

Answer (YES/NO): NO